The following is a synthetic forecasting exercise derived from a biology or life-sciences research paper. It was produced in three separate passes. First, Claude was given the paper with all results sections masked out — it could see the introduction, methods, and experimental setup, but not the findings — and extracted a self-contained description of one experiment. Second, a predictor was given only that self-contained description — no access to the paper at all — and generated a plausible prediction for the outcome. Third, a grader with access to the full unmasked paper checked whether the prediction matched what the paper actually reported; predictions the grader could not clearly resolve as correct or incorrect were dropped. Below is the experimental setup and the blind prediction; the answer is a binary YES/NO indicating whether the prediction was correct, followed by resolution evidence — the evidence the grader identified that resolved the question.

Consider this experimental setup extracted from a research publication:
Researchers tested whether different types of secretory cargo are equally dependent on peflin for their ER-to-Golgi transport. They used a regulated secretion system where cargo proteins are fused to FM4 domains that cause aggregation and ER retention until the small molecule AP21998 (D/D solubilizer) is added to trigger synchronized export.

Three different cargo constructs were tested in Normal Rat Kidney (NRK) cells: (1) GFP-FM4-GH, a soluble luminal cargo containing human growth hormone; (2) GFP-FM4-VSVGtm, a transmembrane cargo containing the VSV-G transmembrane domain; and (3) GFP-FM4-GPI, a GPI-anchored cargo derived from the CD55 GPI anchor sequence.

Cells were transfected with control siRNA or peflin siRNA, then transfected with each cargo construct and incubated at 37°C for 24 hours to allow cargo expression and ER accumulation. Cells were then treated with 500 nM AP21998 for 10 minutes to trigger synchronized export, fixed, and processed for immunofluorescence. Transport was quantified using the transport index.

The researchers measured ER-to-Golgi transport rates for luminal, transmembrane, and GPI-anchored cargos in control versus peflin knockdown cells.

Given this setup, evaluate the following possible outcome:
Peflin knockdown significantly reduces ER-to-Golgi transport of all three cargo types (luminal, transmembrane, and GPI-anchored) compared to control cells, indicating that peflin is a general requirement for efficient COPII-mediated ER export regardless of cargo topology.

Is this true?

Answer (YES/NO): NO